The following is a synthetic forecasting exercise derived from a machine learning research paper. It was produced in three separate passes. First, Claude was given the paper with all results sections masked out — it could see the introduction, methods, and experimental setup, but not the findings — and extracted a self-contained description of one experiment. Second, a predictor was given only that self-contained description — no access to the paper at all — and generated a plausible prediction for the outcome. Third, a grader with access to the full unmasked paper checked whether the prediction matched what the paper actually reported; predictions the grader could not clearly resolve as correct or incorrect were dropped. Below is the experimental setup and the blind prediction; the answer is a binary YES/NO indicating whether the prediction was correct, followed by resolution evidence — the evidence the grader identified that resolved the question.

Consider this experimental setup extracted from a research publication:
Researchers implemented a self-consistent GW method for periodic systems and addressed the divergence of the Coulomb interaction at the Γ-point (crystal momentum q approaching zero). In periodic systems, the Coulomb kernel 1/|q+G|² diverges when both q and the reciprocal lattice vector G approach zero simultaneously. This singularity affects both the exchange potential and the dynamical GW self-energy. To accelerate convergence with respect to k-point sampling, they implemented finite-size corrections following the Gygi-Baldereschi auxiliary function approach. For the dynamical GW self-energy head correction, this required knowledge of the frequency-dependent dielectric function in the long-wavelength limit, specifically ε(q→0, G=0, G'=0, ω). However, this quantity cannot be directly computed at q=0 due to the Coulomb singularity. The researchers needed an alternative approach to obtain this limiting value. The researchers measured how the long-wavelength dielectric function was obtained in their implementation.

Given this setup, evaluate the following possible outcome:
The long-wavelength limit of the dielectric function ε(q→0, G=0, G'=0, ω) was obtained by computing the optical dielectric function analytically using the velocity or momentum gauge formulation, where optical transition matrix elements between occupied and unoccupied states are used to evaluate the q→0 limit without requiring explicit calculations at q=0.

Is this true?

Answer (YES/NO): NO